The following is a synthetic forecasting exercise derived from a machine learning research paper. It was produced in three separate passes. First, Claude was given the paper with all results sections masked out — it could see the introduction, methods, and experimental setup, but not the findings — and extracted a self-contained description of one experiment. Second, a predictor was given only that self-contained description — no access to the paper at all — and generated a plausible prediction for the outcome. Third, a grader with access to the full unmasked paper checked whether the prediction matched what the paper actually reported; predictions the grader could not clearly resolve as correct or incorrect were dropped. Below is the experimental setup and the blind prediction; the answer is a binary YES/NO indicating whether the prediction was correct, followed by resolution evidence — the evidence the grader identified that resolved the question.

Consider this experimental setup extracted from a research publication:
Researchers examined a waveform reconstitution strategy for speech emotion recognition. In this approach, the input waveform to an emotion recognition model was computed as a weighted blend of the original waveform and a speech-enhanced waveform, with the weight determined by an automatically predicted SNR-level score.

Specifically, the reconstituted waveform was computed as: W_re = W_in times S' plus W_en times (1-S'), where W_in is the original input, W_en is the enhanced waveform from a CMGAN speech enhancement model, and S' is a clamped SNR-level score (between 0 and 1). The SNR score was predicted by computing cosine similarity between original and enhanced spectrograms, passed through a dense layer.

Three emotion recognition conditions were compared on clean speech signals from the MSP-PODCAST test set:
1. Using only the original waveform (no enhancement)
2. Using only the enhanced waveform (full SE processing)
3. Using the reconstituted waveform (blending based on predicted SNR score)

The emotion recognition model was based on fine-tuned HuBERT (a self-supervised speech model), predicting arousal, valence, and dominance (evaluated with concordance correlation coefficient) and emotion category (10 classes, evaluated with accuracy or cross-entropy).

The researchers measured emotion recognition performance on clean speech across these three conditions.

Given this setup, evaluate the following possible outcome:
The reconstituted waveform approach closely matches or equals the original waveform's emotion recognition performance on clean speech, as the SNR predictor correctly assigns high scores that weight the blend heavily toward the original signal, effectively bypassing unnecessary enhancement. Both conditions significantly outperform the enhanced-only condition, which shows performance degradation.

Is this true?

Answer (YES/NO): YES